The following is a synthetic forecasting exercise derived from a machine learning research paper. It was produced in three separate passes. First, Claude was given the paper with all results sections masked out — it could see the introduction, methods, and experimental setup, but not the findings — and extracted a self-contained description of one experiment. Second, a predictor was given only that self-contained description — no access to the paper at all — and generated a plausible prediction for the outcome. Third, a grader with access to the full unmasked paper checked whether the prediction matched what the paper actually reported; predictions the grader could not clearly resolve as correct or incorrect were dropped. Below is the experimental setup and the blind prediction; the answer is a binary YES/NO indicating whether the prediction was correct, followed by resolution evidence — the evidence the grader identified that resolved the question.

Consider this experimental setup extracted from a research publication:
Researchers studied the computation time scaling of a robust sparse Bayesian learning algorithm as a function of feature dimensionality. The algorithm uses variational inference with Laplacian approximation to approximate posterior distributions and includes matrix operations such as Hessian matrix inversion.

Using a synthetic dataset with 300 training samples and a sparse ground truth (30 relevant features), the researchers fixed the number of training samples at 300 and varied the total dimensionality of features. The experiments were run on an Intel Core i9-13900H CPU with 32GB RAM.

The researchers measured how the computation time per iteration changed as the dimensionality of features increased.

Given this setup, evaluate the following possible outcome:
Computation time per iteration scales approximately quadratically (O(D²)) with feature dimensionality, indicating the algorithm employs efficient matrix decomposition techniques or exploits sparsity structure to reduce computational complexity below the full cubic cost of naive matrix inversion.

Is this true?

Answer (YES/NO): NO